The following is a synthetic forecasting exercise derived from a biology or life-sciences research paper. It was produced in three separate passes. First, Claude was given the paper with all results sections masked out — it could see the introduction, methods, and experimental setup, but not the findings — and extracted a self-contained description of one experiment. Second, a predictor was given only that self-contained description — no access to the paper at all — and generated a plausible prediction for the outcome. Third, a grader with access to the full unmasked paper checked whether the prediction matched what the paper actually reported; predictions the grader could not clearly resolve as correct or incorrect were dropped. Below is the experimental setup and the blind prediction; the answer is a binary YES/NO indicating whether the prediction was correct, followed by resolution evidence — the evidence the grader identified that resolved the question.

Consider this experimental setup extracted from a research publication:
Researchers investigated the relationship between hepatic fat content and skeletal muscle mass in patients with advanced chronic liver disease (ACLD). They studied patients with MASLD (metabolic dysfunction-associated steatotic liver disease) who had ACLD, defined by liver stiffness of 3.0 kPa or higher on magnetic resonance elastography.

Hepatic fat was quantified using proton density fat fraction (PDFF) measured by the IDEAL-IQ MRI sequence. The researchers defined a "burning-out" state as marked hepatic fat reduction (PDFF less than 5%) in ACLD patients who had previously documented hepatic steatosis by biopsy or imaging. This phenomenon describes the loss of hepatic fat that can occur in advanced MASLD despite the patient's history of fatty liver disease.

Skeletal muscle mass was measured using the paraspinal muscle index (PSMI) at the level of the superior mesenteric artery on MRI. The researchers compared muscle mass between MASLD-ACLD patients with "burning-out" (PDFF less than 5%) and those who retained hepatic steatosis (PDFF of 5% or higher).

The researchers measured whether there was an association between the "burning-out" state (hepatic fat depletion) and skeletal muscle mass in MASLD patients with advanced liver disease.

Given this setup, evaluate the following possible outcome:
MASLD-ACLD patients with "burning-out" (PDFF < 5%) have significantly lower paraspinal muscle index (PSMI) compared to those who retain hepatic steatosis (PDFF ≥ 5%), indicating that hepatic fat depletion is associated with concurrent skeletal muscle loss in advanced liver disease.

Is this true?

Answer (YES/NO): NO